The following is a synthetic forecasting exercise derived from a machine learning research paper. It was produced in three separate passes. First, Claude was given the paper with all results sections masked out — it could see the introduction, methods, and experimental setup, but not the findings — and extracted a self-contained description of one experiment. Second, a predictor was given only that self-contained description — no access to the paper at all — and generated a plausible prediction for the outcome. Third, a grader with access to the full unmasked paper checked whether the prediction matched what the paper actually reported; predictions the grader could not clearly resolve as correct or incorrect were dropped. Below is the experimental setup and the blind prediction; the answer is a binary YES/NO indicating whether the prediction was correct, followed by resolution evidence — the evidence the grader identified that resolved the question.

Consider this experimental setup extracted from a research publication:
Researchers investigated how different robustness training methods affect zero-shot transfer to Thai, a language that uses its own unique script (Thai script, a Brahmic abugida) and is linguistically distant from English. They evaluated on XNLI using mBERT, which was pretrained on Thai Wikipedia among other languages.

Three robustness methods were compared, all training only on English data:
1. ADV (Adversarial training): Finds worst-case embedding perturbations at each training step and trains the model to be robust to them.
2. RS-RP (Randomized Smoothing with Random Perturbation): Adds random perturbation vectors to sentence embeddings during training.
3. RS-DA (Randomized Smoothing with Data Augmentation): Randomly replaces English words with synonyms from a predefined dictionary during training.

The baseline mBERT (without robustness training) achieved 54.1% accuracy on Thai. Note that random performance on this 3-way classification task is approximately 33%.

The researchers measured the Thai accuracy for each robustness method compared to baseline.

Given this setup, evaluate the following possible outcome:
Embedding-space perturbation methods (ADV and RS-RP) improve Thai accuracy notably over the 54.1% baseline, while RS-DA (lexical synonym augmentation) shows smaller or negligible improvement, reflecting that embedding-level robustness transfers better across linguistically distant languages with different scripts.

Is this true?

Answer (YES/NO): NO